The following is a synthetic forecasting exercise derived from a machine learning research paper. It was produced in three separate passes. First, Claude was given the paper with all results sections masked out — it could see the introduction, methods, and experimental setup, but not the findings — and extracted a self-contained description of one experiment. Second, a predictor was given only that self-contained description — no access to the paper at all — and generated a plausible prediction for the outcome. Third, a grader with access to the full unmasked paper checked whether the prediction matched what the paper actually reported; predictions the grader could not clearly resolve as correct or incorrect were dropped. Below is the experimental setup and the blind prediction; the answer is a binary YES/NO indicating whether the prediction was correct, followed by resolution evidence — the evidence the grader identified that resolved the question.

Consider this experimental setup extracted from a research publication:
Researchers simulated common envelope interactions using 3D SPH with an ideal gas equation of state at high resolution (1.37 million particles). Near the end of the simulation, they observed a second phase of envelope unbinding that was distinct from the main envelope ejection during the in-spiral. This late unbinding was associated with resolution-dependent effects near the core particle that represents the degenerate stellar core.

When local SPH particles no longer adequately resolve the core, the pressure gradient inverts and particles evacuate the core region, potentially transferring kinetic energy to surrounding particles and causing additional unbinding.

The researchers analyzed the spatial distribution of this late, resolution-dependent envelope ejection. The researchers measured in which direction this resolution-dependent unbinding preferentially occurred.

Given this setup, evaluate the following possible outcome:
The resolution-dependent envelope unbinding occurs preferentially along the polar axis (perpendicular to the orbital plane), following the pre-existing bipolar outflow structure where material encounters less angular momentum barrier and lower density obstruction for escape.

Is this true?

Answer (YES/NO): YES